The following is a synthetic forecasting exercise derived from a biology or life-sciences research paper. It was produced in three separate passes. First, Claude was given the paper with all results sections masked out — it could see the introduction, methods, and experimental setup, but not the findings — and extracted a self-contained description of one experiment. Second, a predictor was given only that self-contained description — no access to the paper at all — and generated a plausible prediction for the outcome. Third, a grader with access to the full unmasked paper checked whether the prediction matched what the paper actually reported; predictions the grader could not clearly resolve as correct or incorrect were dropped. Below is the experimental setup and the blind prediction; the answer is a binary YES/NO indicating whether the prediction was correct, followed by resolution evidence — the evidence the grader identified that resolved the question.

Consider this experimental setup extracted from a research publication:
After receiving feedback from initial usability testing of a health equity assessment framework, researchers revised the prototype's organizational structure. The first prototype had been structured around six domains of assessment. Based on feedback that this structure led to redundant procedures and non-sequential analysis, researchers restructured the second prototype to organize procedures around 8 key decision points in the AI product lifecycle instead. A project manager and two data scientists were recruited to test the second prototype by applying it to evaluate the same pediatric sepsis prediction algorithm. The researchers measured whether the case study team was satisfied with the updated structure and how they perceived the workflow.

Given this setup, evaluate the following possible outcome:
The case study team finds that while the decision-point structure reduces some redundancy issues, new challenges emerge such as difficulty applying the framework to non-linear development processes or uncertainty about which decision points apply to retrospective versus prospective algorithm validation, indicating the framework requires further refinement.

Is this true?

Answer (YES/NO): NO